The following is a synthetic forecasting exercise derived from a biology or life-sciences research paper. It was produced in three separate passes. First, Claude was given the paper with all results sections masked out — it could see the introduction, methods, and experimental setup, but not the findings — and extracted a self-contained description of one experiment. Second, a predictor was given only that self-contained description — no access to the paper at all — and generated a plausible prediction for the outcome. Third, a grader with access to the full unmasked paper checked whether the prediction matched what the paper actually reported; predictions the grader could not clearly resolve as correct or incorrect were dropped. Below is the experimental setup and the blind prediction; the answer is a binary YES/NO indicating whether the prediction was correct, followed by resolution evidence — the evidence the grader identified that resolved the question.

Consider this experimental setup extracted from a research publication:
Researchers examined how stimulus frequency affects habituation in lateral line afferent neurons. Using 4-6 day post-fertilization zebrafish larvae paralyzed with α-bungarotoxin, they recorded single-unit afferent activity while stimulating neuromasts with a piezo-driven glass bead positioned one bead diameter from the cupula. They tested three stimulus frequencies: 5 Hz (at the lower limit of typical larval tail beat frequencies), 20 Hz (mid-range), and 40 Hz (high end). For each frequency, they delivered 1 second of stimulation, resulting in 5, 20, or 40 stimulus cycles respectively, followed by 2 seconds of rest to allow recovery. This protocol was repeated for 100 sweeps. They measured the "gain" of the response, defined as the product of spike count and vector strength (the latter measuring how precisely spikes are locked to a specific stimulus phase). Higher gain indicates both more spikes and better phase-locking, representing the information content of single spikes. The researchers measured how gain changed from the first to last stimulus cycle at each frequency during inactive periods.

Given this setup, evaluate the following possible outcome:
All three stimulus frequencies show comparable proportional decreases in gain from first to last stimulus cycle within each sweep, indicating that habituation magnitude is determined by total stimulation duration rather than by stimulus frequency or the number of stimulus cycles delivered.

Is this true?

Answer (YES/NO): NO